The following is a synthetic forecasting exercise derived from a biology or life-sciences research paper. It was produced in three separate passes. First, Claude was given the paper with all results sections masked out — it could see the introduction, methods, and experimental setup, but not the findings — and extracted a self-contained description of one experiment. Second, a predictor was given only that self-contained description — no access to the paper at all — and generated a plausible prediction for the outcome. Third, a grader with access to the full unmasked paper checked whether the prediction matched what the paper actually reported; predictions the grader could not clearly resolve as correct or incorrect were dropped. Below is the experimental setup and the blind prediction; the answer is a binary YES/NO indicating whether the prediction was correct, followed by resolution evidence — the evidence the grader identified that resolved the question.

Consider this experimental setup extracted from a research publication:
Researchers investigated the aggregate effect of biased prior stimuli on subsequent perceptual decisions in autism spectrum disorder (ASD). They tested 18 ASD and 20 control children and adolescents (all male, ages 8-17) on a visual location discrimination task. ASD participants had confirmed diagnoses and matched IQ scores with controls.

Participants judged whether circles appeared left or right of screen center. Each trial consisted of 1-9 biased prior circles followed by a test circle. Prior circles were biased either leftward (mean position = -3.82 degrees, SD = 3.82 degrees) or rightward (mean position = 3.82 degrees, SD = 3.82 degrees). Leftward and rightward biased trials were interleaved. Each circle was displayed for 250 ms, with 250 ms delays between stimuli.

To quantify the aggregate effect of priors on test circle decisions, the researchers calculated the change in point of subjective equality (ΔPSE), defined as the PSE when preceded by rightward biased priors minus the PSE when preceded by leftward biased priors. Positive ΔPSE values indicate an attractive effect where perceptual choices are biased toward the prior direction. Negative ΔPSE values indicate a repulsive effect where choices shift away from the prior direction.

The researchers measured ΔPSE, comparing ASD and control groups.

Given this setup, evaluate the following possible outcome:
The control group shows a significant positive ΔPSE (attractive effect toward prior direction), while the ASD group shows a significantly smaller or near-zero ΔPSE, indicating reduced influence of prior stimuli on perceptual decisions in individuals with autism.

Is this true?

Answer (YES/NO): NO